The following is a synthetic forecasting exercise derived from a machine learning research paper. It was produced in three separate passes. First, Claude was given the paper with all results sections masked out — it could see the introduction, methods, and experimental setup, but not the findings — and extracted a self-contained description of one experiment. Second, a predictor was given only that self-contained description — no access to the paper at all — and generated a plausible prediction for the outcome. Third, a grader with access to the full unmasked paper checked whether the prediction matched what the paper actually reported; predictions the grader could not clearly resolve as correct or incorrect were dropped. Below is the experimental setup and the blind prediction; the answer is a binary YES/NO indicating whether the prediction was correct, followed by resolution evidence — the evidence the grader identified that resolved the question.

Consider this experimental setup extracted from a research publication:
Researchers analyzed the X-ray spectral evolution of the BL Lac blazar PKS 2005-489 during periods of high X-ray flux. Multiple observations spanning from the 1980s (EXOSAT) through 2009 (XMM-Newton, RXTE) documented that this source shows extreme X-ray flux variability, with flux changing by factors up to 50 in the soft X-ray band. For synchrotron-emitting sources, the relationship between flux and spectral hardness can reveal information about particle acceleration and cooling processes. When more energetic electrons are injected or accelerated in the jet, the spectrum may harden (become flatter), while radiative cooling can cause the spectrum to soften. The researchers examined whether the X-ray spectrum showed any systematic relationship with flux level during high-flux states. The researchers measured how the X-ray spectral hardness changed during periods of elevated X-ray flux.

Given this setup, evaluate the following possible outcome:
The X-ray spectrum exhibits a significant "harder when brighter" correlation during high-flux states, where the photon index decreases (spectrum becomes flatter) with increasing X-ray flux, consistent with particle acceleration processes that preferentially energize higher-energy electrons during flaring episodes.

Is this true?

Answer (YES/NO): YES